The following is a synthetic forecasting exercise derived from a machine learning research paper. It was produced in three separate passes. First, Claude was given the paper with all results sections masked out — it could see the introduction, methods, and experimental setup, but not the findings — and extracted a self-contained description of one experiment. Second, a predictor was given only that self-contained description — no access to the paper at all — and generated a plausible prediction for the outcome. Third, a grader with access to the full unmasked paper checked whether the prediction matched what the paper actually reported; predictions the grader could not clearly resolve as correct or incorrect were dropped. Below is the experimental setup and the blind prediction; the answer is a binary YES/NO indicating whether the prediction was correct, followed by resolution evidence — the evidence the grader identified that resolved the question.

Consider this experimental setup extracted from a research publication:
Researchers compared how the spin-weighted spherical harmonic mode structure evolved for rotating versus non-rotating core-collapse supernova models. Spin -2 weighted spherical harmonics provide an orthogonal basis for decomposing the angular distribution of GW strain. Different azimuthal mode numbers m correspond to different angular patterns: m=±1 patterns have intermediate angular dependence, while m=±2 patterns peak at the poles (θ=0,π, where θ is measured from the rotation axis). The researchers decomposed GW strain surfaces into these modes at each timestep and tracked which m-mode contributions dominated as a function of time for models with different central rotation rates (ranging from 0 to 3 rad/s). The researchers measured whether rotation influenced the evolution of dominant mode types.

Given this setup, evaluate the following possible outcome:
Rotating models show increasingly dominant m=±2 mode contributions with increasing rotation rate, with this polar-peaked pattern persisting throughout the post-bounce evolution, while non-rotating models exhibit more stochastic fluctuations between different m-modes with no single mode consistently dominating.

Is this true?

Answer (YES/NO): NO